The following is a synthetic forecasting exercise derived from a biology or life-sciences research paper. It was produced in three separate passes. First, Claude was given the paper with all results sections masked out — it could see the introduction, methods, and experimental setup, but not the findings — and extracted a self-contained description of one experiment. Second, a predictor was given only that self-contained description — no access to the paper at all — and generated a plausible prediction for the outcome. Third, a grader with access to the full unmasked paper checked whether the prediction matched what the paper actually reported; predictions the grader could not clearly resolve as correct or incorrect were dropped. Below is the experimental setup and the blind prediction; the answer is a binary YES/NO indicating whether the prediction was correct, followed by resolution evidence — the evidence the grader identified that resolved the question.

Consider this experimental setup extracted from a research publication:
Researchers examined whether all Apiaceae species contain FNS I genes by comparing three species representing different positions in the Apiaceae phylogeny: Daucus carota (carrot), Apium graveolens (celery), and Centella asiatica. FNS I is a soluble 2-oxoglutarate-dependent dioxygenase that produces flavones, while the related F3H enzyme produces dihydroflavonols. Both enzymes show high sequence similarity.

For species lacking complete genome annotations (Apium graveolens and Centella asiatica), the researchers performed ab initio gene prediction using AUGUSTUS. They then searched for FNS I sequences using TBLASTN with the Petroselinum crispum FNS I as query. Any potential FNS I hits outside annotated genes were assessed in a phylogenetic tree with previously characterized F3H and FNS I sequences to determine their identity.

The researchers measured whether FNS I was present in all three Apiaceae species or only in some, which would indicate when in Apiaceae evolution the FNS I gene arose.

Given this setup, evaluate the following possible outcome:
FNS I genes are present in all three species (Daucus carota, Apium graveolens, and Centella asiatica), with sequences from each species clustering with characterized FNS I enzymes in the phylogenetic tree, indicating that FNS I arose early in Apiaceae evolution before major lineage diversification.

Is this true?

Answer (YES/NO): NO